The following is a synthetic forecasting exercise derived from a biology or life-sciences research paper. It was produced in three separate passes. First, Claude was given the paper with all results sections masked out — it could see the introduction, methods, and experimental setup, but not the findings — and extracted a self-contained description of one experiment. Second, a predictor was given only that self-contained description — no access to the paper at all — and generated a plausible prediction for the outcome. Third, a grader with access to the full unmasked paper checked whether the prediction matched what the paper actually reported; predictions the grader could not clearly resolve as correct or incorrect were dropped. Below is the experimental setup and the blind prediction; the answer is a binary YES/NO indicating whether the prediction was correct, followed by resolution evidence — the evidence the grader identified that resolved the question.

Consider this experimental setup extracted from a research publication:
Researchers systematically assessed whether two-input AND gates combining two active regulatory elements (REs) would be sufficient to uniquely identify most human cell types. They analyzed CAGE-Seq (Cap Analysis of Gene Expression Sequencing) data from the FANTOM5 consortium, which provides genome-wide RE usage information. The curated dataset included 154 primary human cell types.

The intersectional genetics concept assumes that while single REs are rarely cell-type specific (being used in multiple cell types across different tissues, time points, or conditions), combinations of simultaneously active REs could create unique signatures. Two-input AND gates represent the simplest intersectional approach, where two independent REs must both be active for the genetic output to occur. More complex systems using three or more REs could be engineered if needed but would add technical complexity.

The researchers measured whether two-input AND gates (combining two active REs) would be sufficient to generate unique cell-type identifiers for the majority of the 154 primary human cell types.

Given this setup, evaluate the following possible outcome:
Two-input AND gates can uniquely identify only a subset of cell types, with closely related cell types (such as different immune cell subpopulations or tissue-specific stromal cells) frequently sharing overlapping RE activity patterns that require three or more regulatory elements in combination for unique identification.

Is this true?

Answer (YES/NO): YES